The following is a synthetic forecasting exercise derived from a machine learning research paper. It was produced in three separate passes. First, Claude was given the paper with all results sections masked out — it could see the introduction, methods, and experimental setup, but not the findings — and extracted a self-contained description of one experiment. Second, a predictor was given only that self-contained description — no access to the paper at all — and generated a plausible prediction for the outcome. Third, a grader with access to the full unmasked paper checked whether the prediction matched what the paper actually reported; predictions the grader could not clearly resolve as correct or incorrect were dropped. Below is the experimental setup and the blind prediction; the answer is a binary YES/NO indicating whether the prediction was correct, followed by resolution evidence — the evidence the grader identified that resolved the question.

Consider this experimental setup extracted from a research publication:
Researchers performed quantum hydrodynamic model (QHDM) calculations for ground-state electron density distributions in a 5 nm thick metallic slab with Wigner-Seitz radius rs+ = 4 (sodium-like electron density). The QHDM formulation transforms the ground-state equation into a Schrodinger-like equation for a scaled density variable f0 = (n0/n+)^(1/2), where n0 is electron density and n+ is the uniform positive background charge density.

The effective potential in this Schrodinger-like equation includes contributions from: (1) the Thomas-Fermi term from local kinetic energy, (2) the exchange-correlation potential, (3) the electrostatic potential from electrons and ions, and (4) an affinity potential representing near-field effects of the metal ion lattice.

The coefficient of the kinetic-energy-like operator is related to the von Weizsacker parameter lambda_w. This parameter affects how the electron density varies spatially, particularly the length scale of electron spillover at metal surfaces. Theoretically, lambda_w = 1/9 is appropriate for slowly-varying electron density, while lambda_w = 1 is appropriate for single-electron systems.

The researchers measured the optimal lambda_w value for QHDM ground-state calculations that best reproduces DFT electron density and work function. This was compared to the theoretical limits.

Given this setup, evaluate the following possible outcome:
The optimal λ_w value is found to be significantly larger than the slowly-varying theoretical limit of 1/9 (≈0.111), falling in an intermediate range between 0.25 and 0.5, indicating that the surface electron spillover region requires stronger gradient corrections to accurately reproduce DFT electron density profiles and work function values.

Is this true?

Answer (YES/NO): YES